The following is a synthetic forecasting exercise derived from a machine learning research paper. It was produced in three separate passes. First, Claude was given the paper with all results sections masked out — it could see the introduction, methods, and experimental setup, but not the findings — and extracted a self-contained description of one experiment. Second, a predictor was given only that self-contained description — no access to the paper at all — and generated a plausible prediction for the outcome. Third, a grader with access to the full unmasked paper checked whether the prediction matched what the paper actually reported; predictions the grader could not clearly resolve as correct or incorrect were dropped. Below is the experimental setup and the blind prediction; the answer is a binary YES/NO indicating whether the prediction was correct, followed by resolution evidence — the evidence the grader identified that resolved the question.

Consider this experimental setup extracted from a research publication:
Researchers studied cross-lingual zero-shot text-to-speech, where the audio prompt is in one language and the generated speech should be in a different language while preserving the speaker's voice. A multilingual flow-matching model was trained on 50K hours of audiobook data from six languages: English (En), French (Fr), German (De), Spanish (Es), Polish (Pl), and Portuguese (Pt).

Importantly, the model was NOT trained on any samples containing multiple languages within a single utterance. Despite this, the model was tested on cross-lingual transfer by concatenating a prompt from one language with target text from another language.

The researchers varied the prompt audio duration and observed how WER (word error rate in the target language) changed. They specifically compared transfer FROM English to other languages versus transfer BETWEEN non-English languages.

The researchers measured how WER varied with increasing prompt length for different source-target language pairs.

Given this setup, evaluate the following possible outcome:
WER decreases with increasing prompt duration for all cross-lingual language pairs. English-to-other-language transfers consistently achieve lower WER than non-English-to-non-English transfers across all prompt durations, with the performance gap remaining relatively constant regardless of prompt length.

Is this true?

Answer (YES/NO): NO